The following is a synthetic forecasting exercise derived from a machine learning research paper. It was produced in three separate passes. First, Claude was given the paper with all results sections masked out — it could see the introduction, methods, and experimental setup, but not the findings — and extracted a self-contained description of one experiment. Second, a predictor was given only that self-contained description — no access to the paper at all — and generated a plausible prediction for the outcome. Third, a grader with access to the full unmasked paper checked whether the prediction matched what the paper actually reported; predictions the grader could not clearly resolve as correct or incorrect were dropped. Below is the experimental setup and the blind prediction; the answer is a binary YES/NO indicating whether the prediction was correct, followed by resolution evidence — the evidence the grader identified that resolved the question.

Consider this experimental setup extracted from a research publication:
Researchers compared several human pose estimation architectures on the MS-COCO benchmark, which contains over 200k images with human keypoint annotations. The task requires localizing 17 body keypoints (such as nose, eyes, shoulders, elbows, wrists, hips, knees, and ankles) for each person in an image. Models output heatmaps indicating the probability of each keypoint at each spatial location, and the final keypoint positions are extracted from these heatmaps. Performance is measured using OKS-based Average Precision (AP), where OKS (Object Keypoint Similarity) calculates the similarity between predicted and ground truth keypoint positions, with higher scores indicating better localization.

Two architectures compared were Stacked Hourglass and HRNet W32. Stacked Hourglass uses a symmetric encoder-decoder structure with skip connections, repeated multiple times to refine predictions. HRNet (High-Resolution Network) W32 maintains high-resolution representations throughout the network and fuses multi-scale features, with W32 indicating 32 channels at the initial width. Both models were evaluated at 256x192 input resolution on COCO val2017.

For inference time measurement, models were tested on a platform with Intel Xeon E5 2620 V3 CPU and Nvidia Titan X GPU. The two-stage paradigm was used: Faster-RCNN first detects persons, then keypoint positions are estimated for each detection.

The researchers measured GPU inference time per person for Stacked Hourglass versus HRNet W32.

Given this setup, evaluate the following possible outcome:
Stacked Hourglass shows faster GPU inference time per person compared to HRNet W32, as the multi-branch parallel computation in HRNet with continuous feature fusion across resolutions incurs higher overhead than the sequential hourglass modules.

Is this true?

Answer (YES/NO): NO